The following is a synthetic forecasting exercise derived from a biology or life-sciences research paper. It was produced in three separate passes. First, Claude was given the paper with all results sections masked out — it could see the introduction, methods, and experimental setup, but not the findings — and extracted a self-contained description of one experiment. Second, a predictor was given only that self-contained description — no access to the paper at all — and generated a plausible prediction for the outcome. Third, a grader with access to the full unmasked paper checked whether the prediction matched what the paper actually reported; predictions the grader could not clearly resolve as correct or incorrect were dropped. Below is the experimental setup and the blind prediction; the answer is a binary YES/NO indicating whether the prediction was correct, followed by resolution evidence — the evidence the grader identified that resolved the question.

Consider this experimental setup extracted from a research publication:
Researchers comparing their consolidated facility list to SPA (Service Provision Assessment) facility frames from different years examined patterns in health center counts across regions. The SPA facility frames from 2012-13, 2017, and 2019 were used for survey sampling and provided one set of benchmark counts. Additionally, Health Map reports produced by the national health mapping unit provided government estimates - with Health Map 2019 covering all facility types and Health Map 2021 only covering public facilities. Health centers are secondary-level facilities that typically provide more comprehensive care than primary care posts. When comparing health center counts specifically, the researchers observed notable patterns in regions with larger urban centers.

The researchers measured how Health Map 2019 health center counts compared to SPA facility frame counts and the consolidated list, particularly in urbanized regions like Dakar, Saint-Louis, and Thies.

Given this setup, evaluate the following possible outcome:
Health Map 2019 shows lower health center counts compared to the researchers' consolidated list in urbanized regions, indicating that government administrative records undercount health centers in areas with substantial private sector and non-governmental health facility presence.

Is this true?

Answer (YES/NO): NO